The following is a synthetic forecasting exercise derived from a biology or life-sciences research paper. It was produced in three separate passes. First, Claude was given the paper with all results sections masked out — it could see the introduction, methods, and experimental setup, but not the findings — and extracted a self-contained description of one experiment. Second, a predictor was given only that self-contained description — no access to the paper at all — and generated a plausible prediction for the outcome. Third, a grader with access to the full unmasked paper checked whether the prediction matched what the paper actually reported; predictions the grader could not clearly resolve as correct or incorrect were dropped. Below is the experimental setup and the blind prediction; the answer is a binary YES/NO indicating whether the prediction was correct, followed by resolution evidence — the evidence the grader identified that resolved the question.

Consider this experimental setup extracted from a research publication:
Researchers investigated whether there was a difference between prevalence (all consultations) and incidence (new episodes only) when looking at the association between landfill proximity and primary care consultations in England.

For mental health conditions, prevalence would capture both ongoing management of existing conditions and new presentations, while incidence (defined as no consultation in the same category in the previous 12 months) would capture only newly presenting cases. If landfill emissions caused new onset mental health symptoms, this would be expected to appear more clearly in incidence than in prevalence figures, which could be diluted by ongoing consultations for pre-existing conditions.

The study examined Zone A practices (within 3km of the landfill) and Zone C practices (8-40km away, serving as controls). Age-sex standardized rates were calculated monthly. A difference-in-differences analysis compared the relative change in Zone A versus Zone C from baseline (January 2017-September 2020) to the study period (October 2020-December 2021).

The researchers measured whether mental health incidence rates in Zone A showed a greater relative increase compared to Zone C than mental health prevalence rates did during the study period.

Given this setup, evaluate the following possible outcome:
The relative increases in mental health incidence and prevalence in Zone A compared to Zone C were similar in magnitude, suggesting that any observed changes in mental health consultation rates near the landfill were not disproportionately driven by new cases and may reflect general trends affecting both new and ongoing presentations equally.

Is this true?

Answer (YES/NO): NO